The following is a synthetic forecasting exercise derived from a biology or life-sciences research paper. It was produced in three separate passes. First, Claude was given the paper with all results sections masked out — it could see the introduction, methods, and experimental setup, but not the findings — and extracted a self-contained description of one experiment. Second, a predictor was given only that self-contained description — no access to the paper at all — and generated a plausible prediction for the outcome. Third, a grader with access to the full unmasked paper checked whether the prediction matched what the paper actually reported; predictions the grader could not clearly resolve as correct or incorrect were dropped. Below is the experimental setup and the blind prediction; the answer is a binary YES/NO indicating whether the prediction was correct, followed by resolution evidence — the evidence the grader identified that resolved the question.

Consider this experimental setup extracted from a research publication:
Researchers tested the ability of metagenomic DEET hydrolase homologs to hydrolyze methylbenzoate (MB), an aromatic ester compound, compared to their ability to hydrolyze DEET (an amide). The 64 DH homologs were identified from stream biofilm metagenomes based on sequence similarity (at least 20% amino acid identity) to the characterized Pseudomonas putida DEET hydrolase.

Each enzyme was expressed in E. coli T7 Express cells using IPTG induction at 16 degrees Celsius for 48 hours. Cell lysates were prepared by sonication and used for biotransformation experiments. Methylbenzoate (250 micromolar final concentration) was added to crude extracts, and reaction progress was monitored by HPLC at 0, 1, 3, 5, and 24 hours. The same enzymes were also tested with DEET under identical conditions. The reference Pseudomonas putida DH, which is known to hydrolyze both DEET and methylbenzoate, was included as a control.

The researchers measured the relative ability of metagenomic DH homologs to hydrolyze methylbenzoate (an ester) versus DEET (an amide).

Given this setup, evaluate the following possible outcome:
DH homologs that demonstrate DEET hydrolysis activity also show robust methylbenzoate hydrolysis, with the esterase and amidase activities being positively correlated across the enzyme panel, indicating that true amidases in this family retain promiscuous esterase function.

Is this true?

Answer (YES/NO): NO